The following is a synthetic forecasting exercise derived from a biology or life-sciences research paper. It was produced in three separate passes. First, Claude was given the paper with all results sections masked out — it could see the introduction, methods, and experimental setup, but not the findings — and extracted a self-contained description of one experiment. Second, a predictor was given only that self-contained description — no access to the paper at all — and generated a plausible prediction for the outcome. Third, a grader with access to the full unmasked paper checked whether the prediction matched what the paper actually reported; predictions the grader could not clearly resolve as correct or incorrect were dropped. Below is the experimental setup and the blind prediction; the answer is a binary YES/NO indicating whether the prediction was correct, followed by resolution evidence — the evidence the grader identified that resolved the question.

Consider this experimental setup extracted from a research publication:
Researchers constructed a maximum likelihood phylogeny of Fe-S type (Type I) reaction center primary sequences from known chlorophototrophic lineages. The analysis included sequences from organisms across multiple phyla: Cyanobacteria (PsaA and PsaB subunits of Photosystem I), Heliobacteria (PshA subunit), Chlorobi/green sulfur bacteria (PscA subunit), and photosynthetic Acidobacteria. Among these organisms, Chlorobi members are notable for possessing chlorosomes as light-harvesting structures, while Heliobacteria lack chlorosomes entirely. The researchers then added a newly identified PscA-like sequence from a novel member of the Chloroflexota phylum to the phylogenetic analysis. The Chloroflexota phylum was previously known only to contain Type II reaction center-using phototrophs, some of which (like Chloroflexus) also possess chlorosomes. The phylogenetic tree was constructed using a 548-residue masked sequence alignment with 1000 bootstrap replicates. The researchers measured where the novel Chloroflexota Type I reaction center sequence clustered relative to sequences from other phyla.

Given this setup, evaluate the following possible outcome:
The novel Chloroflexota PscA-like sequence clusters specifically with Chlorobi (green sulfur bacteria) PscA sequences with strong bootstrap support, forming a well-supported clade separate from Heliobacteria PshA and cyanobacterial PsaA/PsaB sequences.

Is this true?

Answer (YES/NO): NO